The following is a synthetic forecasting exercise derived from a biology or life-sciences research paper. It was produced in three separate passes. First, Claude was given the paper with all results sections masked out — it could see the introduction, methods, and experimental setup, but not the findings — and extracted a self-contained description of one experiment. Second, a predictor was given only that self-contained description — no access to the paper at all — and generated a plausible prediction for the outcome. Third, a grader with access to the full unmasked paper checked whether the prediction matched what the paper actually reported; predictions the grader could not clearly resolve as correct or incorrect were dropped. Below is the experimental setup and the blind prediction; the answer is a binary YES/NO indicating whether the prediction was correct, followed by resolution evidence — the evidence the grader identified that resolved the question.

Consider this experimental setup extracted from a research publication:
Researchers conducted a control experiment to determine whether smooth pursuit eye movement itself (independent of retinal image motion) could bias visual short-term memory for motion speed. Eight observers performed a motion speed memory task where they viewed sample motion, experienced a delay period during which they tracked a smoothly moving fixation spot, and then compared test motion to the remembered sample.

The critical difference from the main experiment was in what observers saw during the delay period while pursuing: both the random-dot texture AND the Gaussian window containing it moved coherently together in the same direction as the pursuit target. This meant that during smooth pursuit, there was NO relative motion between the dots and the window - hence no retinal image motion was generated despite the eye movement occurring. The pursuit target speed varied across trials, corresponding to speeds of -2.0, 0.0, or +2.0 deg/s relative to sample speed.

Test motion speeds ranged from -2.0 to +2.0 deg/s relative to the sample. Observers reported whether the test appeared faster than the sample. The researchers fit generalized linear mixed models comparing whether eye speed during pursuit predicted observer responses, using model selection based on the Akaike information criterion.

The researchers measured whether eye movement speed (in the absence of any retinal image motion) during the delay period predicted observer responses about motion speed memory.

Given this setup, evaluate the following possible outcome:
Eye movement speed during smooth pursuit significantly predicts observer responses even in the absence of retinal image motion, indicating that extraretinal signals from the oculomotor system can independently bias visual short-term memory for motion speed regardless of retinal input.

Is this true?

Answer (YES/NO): NO